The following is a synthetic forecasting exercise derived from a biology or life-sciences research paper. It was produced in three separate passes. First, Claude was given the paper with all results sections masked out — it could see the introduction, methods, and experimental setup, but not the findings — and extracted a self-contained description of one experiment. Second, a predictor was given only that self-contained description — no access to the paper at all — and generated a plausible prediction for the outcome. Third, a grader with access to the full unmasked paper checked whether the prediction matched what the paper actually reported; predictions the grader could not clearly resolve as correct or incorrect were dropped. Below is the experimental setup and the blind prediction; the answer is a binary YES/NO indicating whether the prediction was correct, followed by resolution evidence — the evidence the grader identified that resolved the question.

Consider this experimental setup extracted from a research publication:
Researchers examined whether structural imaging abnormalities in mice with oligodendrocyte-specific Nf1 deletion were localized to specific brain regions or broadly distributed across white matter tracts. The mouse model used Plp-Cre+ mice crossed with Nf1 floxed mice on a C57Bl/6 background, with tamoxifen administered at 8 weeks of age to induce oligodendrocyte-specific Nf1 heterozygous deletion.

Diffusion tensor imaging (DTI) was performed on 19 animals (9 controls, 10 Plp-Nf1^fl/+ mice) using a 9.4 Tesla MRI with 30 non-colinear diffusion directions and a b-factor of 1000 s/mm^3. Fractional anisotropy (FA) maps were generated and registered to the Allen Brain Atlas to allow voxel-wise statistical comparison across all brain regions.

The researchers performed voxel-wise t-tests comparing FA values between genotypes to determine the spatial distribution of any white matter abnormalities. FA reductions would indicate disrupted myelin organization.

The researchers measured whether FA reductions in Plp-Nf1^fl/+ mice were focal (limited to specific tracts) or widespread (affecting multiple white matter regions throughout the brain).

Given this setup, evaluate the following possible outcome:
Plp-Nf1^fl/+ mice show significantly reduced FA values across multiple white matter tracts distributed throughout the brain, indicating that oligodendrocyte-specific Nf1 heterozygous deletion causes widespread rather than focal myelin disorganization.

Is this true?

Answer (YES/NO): YES